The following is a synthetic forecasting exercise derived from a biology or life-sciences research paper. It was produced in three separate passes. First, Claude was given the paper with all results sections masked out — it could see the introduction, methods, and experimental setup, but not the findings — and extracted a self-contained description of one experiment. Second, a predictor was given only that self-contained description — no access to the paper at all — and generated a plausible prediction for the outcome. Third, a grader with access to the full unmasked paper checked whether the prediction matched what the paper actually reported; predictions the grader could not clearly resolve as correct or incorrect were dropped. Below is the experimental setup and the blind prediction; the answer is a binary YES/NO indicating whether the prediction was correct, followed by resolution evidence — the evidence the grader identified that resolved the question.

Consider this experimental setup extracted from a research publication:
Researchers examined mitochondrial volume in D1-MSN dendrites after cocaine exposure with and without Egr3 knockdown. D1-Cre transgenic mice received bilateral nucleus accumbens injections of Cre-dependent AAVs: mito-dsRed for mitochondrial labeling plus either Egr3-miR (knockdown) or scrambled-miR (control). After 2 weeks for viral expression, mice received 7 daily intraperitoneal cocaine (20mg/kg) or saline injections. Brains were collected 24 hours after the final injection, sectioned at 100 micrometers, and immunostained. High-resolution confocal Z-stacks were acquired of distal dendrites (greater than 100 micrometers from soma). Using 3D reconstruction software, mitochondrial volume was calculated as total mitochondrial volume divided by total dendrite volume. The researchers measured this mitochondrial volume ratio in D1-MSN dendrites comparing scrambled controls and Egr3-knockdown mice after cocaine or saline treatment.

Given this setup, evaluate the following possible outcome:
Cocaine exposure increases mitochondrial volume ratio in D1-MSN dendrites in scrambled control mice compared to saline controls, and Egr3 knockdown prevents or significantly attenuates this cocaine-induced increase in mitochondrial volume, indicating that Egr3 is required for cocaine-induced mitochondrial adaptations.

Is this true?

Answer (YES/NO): NO